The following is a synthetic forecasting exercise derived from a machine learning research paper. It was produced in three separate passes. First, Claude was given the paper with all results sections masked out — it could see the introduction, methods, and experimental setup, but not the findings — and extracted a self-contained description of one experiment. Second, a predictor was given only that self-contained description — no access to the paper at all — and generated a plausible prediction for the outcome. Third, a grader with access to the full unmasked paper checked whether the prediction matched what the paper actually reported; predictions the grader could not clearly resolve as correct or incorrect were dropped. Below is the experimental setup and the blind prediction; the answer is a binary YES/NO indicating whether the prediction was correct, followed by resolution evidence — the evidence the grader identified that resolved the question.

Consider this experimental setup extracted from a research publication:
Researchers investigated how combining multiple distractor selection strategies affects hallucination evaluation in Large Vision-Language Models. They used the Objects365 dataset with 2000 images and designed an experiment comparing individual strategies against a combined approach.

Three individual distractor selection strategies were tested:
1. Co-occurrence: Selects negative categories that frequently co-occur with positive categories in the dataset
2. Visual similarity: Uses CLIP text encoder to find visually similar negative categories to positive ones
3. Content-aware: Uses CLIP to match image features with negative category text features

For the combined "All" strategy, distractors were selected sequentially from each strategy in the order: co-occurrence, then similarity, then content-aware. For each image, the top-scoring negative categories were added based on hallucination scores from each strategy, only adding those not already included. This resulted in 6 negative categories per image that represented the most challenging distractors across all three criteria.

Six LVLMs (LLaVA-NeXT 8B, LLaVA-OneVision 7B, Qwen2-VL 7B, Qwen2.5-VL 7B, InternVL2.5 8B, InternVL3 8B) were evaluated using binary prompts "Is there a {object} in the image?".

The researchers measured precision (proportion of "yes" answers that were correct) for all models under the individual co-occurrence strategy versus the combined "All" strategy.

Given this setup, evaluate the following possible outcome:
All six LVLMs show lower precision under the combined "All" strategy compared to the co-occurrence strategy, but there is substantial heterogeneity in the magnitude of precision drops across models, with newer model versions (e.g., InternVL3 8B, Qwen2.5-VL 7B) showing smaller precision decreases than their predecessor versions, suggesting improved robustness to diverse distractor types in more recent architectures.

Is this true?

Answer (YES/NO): NO